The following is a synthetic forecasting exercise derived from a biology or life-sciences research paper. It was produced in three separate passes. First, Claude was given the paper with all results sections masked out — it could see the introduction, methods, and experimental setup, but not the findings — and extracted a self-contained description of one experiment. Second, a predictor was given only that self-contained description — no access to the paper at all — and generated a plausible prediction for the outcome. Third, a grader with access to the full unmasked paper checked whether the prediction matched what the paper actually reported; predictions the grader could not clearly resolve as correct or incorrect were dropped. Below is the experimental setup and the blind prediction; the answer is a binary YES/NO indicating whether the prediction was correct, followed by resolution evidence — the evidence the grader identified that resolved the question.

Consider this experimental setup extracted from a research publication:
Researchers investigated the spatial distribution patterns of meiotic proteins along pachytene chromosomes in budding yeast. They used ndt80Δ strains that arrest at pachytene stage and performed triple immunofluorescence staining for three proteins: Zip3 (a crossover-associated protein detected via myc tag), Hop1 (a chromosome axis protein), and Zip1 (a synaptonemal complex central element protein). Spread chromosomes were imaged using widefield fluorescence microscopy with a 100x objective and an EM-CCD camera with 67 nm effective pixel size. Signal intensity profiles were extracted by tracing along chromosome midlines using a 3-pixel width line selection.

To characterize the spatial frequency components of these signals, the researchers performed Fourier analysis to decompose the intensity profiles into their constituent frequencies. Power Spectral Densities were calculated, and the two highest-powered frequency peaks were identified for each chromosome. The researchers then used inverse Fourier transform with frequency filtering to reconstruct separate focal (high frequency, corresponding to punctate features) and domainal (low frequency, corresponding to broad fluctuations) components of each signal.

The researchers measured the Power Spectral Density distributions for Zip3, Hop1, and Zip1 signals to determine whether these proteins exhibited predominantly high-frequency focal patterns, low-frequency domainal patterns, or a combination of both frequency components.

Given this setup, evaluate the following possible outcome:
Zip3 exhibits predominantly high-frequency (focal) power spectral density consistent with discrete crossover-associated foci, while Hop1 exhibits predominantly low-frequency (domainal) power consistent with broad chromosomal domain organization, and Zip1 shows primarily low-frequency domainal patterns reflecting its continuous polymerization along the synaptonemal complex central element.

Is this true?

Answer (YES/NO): NO